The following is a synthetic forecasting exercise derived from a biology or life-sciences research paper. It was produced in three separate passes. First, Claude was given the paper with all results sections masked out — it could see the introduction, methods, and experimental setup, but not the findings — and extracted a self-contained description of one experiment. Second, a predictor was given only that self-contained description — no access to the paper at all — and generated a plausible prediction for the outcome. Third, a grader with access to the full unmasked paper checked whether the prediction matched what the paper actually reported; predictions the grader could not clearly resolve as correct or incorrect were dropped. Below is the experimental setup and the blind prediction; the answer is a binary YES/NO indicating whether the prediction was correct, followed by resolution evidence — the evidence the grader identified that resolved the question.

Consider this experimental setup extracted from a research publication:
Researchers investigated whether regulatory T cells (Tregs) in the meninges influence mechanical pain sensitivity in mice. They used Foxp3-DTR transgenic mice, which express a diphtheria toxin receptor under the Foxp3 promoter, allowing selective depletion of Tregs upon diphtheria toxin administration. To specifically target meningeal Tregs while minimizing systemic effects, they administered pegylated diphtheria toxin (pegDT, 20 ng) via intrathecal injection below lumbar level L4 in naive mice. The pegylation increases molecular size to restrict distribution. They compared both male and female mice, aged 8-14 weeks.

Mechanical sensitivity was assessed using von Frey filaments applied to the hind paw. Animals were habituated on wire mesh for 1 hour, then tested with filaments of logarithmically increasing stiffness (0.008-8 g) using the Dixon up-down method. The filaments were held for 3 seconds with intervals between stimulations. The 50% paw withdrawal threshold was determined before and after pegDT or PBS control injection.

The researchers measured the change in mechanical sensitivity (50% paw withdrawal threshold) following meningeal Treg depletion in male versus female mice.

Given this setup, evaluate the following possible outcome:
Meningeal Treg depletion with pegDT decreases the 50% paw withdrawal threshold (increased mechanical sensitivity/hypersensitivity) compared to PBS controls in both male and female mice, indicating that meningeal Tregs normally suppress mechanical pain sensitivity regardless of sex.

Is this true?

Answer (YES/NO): NO